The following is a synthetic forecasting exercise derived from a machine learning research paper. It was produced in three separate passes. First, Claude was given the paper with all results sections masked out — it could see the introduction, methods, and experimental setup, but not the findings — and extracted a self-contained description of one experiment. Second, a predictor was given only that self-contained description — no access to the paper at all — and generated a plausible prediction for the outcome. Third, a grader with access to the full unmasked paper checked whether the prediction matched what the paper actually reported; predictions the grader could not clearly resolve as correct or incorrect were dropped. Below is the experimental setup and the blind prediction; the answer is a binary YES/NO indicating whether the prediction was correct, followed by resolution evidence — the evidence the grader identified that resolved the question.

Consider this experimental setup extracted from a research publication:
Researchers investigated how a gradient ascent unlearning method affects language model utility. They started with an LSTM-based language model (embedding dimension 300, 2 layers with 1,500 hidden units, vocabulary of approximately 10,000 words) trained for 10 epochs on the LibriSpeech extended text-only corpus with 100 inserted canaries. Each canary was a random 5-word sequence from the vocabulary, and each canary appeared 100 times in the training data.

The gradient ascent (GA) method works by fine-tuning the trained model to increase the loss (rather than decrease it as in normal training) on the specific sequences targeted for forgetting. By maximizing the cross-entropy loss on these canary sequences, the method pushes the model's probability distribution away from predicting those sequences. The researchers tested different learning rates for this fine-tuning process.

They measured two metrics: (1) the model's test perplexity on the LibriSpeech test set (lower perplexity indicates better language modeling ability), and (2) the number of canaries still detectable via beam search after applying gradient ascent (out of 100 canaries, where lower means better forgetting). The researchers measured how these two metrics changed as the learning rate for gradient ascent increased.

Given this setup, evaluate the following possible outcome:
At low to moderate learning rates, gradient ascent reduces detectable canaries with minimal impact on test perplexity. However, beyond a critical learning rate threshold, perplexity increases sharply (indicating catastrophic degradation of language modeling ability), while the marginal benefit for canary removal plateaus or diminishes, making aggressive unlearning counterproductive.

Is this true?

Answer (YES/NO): YES